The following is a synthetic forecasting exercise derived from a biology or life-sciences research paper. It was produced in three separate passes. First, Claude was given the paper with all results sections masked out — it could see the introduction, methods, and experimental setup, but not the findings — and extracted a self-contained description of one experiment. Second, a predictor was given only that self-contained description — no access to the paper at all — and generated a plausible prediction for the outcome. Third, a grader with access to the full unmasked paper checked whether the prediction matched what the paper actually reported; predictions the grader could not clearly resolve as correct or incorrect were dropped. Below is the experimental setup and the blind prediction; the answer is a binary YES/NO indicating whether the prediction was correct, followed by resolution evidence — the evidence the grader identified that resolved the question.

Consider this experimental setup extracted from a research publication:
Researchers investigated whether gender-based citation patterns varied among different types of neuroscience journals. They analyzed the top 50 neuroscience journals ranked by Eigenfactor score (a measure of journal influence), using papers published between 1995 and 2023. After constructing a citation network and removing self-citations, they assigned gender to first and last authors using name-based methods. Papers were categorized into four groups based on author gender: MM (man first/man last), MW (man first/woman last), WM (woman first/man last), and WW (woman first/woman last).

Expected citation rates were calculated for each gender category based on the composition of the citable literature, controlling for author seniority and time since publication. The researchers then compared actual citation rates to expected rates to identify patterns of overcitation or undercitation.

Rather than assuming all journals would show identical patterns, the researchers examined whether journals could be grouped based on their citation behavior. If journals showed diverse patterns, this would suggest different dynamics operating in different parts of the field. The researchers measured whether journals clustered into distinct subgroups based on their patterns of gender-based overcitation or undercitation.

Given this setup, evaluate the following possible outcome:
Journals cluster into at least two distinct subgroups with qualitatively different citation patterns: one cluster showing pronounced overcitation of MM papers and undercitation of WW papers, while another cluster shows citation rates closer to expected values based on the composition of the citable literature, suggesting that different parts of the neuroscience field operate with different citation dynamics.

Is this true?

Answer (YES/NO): NO